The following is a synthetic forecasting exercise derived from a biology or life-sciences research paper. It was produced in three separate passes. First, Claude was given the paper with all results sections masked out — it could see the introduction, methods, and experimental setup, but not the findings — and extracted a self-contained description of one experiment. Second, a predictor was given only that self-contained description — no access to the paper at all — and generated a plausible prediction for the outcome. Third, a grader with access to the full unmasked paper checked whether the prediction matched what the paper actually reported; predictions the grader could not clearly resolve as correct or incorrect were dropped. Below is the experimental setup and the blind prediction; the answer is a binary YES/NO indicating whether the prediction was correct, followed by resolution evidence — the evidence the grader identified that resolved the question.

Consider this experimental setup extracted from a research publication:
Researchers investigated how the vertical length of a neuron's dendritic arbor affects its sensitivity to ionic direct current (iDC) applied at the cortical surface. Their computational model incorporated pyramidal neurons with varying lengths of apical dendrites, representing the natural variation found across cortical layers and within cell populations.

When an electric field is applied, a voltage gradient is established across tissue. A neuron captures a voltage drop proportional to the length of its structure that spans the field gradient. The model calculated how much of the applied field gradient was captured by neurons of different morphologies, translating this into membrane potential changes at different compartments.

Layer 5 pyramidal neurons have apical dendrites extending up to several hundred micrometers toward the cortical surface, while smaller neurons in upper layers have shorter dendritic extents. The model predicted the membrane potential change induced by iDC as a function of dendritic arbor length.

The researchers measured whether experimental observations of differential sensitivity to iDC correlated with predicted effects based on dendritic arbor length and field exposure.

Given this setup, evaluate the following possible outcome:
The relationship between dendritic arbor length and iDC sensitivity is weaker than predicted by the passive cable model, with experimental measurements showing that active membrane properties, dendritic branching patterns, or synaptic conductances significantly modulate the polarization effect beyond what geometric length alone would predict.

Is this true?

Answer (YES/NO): NO